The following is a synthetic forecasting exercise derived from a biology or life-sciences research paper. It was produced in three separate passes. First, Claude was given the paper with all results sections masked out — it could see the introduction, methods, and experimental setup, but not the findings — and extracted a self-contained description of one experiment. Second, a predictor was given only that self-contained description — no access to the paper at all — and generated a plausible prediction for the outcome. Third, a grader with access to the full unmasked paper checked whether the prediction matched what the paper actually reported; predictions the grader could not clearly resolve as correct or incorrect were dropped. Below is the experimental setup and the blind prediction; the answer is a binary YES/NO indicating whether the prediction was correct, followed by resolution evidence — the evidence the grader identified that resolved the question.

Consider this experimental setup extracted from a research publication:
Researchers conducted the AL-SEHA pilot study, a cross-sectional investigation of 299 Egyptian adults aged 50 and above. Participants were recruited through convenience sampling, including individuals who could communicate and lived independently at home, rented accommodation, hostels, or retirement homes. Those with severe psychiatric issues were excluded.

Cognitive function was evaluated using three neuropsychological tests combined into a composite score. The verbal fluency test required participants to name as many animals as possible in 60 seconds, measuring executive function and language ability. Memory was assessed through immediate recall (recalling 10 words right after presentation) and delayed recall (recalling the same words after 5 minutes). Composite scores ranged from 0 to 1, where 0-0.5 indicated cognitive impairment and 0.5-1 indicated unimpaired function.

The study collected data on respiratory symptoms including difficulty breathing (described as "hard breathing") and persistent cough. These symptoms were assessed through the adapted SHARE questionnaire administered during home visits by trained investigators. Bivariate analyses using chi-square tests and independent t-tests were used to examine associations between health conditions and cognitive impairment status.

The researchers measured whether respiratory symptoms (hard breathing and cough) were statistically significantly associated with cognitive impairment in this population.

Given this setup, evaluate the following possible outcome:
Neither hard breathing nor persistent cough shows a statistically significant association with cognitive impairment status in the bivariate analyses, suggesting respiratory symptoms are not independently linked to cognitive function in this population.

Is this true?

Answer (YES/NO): NO